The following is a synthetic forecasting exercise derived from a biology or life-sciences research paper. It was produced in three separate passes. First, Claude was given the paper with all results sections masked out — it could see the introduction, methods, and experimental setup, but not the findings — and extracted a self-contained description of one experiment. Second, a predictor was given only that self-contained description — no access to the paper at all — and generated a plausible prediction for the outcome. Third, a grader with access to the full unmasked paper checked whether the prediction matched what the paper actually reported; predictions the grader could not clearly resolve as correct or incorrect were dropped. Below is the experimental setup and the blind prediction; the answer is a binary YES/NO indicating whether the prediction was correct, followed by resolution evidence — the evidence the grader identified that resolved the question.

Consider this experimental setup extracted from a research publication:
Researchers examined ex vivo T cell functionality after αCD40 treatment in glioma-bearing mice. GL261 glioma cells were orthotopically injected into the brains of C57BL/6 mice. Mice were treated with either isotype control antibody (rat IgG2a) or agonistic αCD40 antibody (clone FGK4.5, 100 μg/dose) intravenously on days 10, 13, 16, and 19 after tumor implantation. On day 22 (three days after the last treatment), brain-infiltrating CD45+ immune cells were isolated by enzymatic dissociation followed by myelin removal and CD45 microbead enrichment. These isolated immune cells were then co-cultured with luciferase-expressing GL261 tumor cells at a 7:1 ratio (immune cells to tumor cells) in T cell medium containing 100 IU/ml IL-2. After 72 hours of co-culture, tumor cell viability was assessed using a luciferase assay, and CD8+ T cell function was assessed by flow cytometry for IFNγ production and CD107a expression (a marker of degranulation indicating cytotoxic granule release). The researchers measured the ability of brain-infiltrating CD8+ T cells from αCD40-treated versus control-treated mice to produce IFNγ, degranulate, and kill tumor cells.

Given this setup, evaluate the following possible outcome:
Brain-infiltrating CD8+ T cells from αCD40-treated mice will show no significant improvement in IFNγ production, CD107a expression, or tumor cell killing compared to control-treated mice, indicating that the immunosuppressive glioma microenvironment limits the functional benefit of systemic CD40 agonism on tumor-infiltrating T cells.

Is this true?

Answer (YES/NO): NO